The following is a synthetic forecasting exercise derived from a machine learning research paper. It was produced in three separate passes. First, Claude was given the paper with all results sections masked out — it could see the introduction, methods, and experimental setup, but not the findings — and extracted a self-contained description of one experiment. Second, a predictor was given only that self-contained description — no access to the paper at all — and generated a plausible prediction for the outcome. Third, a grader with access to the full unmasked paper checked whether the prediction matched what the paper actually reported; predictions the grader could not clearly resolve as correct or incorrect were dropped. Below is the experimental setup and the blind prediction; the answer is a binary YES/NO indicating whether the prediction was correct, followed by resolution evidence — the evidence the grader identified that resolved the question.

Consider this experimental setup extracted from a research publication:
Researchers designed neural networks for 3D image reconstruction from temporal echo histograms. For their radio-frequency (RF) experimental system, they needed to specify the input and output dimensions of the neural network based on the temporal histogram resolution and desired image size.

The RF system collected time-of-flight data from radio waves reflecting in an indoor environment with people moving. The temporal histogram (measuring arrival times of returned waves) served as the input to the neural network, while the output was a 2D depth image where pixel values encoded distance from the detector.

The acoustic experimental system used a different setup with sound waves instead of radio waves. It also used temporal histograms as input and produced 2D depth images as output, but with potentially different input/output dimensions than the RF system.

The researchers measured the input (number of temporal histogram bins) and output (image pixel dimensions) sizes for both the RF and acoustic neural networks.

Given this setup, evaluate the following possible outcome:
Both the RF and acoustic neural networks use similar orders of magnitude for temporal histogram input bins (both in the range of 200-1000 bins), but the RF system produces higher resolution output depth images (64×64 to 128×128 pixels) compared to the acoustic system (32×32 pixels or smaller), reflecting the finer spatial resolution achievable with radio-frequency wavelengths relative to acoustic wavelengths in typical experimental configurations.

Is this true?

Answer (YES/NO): NO